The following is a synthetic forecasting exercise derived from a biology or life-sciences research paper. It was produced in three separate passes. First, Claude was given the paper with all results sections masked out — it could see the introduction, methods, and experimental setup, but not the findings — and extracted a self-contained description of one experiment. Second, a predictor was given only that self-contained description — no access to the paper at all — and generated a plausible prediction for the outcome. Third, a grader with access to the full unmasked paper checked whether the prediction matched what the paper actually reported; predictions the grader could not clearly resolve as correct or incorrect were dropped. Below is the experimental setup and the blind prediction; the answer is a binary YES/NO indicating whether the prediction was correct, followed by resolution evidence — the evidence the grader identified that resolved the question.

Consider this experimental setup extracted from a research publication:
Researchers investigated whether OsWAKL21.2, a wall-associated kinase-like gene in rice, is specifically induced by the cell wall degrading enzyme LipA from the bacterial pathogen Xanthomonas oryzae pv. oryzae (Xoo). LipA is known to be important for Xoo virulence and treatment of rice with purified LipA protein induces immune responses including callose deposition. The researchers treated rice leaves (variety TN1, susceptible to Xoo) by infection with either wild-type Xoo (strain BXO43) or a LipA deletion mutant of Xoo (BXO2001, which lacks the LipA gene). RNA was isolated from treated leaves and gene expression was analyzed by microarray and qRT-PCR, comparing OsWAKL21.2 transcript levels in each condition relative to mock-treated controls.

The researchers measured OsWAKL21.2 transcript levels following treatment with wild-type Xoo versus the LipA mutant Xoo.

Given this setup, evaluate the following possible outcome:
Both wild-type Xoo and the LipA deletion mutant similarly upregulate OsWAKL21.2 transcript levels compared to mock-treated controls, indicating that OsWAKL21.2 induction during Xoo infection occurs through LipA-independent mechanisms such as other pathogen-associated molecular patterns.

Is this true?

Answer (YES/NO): NO